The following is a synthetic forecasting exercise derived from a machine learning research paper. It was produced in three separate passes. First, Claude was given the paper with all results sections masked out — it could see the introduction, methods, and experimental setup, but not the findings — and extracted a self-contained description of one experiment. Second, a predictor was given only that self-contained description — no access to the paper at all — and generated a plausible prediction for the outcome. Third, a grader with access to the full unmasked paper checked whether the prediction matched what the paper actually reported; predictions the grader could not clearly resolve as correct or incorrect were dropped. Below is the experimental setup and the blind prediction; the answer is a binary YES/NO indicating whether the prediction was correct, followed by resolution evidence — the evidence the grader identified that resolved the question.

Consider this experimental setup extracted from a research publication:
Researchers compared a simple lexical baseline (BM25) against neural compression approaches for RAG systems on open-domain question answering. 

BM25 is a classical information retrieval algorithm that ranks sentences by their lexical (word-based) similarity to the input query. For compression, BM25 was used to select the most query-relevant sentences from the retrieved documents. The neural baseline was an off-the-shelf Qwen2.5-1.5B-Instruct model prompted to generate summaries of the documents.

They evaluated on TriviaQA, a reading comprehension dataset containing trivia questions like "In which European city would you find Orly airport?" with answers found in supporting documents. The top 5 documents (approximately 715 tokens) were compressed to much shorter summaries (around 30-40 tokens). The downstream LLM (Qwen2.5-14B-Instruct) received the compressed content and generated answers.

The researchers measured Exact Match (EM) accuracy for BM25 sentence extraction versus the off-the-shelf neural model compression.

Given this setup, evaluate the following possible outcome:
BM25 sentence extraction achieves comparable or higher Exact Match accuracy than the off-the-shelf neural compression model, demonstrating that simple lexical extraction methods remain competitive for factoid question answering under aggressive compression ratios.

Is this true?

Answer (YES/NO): NO